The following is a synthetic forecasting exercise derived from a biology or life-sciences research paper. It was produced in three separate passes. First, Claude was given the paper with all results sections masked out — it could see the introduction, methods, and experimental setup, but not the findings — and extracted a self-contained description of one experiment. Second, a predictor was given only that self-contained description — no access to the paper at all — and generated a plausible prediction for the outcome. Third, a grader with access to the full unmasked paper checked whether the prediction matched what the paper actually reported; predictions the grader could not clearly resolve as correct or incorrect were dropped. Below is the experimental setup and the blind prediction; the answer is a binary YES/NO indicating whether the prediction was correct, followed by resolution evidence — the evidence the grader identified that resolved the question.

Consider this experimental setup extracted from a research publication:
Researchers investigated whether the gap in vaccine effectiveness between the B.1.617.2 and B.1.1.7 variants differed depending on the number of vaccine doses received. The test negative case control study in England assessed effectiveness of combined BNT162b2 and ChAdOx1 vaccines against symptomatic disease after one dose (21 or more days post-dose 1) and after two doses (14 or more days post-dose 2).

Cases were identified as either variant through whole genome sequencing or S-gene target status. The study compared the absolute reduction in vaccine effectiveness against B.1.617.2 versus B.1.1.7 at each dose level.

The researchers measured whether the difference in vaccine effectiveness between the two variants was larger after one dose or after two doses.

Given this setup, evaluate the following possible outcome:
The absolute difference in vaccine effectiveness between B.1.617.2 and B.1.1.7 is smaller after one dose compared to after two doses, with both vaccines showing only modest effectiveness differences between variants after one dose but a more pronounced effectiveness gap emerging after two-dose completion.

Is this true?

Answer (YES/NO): NO